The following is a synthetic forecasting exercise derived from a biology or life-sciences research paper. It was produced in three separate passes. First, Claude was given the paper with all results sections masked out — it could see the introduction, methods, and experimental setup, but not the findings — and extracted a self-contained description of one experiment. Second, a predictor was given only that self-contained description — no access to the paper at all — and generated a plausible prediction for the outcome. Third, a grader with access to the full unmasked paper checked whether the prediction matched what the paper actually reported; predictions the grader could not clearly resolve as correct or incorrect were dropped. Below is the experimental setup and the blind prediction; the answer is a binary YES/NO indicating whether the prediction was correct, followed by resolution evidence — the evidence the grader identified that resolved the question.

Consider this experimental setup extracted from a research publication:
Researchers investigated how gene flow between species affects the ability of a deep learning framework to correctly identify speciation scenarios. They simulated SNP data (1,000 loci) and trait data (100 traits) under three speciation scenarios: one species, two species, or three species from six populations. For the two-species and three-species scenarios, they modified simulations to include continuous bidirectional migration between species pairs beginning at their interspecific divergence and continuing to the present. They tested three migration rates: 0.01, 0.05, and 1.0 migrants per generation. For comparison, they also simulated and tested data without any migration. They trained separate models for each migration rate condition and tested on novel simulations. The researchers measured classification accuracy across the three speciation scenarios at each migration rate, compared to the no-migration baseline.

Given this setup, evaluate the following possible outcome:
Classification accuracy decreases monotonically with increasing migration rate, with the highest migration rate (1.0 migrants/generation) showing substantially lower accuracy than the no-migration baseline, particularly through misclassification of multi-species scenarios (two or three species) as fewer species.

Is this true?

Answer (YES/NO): NO